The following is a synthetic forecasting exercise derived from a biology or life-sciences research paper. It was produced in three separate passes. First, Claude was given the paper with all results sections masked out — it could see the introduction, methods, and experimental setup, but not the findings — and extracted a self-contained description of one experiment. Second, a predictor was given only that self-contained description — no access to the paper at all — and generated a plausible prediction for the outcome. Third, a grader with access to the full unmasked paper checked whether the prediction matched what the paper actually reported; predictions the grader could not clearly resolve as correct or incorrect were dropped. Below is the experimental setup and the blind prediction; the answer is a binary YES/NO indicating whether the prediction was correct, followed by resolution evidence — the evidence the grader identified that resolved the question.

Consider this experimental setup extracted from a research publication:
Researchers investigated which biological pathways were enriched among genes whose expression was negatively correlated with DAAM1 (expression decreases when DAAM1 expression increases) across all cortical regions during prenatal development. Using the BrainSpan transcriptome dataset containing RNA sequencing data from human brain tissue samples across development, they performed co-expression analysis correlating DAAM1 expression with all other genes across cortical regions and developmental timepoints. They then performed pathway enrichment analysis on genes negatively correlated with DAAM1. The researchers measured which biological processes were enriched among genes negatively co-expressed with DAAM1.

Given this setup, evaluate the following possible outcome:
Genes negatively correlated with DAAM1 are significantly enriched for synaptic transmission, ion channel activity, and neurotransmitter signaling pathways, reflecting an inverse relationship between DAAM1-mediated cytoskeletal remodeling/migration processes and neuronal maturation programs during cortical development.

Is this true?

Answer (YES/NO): NO